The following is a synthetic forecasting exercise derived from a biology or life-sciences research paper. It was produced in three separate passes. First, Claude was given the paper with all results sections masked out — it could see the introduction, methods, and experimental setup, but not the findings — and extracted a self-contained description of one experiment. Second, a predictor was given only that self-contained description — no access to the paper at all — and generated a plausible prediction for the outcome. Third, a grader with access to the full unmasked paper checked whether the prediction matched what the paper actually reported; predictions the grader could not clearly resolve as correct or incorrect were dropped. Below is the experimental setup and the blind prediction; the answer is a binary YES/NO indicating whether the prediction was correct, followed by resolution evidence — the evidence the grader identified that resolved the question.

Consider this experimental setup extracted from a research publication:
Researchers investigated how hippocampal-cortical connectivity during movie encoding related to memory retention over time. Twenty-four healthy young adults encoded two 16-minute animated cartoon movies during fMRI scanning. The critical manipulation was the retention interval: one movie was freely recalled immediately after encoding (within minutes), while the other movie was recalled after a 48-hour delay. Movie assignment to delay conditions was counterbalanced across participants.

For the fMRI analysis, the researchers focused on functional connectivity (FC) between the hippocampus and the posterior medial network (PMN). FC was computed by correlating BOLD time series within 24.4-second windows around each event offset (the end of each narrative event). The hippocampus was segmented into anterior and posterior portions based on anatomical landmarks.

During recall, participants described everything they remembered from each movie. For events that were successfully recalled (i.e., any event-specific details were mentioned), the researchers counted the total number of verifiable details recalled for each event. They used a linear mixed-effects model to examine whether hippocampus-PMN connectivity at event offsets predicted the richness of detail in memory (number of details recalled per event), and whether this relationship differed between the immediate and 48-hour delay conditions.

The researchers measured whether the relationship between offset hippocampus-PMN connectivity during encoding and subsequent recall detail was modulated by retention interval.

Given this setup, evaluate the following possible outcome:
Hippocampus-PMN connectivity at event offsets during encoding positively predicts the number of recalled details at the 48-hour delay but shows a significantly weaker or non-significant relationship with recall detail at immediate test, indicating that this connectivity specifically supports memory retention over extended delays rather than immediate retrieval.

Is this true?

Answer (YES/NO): YES